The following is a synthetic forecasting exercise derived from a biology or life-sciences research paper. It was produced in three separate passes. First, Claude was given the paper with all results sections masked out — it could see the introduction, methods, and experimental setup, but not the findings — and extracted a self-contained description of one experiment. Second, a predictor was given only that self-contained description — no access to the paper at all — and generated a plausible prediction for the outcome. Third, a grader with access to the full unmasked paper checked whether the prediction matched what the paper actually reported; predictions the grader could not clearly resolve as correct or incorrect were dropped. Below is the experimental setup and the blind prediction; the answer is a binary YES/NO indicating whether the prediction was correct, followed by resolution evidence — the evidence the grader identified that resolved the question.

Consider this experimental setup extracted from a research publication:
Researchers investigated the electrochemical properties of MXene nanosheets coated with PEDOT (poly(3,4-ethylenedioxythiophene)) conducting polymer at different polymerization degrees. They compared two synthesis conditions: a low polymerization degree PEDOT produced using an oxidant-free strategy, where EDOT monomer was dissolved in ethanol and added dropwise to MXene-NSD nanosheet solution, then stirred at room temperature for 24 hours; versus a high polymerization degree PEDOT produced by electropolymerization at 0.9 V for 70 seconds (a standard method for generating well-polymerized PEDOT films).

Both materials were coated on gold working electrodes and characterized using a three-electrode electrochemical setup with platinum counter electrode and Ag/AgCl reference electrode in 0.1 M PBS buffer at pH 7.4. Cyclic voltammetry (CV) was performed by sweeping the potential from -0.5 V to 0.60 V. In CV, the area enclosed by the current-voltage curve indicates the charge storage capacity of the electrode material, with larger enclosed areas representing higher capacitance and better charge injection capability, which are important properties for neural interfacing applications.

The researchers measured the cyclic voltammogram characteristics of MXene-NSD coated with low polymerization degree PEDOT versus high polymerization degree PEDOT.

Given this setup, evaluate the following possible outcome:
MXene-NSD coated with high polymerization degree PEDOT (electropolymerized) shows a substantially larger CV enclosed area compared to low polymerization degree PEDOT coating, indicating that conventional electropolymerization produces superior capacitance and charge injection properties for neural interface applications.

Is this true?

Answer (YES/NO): NO